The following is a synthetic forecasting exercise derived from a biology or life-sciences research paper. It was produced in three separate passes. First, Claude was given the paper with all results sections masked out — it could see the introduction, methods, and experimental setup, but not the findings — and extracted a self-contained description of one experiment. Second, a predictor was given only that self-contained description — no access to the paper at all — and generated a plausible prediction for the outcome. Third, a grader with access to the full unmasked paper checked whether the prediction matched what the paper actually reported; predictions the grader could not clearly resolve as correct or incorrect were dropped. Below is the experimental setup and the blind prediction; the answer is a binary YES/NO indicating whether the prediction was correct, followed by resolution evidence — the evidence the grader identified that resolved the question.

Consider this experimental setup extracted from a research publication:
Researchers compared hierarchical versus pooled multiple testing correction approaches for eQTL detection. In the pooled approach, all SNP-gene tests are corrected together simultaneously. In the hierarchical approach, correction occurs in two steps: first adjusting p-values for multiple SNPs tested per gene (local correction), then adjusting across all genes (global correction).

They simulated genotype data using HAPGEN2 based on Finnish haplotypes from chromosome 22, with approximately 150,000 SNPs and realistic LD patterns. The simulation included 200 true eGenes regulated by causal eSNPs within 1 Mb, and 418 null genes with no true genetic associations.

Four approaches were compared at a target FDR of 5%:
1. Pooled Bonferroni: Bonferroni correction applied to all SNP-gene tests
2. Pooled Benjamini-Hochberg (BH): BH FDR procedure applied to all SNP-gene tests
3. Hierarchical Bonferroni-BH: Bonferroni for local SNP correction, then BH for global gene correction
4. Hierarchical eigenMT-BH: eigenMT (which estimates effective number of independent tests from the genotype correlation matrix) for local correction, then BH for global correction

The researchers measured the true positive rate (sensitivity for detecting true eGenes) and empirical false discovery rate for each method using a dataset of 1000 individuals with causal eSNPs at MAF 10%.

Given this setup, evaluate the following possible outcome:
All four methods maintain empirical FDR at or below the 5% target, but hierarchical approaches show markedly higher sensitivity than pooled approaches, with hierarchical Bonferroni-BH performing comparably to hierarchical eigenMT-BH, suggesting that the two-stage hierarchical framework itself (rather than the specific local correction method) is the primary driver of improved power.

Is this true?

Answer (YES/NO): NO